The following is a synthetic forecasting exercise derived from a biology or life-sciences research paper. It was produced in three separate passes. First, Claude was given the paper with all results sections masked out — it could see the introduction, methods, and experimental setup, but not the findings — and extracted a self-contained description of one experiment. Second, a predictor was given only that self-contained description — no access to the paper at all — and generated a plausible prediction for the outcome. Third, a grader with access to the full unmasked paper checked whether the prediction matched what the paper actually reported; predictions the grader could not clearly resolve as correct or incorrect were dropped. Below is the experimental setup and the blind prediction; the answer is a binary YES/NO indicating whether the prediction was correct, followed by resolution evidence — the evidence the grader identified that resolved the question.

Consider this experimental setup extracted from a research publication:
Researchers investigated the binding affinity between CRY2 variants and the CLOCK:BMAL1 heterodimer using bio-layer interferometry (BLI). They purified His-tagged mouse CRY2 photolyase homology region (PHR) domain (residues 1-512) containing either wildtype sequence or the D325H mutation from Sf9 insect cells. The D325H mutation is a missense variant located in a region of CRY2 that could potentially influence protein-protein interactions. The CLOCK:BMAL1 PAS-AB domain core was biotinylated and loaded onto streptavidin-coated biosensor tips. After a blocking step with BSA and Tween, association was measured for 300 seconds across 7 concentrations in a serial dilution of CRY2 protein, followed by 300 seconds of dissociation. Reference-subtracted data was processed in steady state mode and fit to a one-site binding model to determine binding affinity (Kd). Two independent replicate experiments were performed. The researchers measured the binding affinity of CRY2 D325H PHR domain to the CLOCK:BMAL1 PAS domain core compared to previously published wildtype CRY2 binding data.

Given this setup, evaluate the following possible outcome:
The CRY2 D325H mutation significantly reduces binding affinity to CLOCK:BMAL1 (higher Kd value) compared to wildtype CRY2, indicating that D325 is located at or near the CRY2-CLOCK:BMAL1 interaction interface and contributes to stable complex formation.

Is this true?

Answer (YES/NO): NO